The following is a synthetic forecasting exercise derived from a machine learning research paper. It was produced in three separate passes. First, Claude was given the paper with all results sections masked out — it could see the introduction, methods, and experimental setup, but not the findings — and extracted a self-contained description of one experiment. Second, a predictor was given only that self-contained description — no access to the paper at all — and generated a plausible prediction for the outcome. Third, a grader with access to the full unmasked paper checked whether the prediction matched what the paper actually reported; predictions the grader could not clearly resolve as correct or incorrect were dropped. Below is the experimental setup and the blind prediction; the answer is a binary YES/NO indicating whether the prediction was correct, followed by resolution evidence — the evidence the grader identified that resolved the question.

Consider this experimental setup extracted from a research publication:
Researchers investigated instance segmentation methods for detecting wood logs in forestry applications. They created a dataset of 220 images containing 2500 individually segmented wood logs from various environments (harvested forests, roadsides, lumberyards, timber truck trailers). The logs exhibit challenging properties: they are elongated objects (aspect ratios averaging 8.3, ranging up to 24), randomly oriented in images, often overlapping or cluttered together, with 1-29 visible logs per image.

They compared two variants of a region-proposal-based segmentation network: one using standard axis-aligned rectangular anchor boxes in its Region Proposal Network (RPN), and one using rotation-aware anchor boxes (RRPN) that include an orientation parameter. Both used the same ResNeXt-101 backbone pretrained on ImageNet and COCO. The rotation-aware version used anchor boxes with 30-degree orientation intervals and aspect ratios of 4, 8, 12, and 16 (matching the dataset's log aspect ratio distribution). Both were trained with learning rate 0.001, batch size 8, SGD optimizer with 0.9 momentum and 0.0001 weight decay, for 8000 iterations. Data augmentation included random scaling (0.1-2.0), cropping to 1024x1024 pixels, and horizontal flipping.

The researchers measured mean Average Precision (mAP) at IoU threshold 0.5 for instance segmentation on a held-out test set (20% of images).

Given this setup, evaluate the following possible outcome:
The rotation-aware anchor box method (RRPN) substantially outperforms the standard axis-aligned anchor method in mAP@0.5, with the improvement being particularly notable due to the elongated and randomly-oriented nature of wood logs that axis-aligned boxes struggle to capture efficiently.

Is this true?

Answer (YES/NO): YES